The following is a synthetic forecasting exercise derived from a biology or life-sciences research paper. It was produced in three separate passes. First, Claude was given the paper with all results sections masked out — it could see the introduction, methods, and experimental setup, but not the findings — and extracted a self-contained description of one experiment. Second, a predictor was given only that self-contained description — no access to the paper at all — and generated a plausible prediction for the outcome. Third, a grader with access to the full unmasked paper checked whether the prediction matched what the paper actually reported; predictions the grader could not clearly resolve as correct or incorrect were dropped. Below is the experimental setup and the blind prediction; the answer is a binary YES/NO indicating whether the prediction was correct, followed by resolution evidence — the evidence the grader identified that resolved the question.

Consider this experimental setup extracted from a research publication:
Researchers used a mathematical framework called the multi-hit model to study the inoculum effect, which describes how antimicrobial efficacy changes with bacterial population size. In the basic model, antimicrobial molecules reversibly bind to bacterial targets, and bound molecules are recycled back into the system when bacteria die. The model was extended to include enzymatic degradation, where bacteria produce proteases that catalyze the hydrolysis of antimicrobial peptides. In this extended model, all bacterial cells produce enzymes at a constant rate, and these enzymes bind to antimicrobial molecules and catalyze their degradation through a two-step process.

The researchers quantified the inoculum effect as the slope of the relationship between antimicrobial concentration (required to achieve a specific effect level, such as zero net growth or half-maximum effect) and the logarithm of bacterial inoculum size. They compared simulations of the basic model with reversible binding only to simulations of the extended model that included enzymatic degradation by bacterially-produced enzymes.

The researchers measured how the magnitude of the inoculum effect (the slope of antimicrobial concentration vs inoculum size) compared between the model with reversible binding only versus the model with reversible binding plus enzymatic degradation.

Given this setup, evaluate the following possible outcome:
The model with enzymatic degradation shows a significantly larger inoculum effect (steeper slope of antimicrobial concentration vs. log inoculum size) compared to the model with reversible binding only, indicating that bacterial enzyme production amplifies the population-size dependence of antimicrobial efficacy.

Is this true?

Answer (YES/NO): YES